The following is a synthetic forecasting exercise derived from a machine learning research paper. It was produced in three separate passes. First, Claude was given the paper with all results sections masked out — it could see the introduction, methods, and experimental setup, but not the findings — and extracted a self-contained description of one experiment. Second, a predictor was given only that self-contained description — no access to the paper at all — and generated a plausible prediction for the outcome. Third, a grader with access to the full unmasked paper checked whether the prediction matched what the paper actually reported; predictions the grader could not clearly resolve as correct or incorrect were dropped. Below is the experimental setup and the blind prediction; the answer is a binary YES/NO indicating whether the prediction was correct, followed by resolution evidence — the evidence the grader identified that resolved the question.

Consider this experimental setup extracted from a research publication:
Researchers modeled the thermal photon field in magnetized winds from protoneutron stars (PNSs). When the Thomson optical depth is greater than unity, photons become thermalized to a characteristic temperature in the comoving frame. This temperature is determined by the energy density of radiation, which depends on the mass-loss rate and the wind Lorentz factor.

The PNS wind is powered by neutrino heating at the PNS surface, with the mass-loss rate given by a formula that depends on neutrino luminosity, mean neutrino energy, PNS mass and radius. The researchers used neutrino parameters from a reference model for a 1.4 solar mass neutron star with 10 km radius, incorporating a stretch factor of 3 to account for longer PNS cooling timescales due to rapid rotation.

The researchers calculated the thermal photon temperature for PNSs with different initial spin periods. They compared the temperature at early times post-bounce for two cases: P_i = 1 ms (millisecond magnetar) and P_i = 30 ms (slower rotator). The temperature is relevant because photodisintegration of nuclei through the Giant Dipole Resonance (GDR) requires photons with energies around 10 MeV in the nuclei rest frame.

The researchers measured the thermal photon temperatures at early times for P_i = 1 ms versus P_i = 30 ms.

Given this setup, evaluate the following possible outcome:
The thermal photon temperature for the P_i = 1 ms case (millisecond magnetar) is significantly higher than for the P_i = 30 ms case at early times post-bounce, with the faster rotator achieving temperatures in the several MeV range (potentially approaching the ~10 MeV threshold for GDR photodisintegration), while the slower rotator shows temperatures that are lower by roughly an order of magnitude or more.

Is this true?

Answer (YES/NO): NO